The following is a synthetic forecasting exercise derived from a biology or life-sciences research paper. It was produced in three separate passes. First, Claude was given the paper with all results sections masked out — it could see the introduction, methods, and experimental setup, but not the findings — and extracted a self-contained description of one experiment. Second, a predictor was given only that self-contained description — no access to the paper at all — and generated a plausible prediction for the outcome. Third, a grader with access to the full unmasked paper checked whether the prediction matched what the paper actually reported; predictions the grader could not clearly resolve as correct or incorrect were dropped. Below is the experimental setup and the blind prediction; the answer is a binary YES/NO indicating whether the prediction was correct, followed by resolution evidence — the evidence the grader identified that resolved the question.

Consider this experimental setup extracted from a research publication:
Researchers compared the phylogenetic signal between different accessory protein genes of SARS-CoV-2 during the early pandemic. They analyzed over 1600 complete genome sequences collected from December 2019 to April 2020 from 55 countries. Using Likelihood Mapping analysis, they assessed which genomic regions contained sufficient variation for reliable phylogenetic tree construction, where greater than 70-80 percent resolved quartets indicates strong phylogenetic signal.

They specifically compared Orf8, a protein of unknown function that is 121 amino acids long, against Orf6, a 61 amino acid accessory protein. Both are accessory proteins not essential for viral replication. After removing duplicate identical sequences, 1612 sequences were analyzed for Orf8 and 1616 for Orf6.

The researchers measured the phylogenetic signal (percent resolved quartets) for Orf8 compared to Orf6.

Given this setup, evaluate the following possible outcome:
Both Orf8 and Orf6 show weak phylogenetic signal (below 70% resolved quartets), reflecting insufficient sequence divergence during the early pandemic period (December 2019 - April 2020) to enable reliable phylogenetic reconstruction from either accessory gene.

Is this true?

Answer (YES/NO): YES